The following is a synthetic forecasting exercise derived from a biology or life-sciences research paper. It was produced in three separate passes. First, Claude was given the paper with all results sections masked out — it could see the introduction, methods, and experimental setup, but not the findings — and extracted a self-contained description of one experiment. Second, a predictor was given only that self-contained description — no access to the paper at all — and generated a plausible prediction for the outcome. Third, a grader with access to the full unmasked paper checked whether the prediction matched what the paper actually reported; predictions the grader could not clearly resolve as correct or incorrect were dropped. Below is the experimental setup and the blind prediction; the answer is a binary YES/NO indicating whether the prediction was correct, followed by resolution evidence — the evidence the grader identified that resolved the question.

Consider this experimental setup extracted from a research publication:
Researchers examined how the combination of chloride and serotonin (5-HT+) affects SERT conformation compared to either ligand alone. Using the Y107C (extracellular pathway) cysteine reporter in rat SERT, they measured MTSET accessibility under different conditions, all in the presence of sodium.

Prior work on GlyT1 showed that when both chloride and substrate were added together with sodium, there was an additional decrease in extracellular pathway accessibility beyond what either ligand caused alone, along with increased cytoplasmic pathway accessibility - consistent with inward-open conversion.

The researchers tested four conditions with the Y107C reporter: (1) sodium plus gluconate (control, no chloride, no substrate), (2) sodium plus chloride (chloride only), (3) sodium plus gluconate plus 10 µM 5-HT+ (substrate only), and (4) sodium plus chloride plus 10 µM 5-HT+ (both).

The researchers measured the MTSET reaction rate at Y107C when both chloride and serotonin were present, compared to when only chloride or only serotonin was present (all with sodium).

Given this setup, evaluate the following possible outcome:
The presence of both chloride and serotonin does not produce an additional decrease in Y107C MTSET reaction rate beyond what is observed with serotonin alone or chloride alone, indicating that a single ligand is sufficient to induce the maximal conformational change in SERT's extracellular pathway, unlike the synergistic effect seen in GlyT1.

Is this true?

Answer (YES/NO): NO